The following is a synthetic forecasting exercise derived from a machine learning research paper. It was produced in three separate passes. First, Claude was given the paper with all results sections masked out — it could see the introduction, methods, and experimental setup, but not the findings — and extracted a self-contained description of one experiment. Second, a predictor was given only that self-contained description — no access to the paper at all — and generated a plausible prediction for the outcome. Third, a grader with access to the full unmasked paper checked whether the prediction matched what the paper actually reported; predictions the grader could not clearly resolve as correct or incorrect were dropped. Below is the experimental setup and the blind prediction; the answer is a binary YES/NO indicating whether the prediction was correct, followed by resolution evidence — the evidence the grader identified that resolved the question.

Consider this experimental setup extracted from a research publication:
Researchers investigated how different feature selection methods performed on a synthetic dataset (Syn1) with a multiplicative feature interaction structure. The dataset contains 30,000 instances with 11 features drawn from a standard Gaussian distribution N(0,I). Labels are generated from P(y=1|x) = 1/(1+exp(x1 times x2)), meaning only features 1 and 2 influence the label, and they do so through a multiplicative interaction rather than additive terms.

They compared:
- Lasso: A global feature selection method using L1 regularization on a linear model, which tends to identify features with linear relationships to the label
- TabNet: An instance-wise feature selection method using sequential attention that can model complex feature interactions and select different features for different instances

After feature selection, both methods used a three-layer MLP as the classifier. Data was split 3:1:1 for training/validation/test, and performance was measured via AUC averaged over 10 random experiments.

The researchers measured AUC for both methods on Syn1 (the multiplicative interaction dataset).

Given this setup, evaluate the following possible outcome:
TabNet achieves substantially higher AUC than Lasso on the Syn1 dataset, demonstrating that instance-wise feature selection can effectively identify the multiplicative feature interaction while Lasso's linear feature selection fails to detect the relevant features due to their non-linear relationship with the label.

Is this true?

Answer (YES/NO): NO